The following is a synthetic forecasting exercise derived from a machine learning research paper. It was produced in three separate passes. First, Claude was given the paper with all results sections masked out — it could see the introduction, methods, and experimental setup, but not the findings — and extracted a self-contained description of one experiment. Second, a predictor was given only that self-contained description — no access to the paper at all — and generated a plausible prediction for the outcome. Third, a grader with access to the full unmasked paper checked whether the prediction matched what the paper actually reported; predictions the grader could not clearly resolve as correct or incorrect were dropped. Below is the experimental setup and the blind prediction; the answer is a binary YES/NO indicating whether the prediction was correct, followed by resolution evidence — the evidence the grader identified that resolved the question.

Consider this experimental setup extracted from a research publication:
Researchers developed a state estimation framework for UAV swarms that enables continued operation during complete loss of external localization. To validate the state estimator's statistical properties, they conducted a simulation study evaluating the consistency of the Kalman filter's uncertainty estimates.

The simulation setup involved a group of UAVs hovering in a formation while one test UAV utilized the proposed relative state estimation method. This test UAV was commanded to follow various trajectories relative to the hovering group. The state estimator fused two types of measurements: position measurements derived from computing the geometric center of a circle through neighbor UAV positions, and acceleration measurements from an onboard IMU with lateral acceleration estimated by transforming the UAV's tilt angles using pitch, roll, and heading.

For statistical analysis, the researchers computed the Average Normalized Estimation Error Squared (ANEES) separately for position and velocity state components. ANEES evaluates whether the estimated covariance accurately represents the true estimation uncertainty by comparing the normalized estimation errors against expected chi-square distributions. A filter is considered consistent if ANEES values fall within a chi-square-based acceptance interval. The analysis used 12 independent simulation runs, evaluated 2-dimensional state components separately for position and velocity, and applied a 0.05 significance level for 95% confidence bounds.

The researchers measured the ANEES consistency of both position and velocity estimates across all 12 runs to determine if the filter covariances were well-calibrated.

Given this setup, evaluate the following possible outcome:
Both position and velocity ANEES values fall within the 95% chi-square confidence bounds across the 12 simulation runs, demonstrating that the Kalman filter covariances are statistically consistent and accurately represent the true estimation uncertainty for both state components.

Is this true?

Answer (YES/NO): YES